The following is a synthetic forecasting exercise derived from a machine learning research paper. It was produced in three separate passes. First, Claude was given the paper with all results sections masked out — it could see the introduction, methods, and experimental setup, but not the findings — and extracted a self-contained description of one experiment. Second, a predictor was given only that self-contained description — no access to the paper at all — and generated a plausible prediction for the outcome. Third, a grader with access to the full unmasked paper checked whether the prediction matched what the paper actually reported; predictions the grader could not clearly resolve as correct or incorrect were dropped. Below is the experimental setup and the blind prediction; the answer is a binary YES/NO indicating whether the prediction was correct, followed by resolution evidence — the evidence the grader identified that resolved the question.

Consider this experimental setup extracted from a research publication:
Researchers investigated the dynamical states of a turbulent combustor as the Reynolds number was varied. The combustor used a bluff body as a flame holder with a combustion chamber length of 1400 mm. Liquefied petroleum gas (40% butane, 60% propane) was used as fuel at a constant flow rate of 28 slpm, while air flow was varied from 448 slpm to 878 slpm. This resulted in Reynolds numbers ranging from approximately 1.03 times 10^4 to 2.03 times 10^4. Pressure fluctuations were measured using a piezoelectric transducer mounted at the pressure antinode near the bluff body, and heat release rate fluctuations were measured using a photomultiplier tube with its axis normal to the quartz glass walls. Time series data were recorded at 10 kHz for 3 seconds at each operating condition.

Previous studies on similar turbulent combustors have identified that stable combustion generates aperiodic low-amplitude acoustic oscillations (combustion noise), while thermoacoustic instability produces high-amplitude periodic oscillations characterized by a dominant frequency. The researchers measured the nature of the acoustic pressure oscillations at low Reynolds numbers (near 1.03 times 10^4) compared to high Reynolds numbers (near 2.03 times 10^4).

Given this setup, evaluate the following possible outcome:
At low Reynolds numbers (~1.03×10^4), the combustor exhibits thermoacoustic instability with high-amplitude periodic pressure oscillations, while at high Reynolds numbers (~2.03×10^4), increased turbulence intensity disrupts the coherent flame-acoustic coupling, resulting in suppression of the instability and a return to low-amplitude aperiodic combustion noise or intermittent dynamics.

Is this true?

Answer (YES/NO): NO